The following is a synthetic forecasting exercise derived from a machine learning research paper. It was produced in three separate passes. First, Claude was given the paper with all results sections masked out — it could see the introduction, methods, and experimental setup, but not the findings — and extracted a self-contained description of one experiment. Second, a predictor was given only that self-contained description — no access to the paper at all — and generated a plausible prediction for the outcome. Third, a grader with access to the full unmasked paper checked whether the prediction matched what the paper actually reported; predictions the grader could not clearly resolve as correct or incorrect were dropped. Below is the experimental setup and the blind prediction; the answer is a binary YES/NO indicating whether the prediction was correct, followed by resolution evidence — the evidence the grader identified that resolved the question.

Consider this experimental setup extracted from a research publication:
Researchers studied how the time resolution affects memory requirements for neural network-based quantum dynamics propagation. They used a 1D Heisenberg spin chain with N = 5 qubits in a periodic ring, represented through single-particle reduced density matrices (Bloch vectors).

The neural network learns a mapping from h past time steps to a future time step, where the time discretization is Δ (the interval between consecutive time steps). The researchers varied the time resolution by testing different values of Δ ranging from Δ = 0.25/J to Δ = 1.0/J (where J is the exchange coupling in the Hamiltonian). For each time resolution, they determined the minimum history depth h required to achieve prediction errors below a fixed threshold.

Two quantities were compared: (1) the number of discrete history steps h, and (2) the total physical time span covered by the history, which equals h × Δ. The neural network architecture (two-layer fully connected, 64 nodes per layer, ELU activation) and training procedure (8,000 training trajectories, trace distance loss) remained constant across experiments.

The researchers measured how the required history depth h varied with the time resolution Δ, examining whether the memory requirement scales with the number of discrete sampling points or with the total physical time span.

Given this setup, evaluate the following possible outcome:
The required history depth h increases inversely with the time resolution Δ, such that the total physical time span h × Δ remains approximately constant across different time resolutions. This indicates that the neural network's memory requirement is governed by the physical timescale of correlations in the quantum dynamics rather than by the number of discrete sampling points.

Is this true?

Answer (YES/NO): NO